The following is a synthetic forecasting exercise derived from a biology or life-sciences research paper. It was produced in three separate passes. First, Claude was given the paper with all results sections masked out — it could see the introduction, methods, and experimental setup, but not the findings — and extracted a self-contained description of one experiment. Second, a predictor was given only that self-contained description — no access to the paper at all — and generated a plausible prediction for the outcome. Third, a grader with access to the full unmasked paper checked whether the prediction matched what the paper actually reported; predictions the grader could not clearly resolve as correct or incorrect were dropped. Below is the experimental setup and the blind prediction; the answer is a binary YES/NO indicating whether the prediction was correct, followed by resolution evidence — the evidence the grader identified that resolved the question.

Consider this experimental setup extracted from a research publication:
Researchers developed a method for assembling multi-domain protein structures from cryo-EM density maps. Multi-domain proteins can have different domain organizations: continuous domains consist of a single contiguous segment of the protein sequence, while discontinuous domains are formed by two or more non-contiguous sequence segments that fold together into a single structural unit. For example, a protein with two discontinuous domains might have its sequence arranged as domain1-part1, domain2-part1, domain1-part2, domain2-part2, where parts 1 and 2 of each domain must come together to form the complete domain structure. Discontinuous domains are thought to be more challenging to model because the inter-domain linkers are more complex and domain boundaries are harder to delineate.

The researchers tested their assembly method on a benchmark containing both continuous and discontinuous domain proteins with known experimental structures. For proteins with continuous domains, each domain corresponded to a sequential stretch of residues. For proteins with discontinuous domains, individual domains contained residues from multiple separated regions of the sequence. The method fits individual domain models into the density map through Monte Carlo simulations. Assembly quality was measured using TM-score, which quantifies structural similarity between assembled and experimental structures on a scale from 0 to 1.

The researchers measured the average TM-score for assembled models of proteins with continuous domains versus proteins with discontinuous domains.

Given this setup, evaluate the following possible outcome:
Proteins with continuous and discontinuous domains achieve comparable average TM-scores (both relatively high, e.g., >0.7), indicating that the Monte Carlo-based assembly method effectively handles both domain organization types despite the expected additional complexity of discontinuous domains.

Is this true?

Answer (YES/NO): YES